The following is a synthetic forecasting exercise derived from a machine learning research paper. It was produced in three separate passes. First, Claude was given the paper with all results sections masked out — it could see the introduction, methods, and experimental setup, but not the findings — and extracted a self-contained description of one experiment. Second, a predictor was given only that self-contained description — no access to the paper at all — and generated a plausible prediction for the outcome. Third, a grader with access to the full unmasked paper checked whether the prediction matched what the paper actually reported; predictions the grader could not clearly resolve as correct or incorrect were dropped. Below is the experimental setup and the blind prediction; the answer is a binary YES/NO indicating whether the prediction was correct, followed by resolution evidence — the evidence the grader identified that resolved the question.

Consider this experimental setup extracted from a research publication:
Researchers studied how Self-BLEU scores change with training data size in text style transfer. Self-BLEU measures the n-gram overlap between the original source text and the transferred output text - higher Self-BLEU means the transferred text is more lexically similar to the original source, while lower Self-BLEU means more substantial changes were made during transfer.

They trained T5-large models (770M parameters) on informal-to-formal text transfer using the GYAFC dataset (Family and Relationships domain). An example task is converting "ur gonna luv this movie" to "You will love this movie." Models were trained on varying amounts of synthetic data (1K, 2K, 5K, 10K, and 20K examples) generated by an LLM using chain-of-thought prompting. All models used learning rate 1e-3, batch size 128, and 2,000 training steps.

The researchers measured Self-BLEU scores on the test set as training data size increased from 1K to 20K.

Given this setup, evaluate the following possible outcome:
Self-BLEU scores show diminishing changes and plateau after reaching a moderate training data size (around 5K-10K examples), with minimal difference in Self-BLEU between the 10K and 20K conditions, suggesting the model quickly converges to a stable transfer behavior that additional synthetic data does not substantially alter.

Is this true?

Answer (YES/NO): NO